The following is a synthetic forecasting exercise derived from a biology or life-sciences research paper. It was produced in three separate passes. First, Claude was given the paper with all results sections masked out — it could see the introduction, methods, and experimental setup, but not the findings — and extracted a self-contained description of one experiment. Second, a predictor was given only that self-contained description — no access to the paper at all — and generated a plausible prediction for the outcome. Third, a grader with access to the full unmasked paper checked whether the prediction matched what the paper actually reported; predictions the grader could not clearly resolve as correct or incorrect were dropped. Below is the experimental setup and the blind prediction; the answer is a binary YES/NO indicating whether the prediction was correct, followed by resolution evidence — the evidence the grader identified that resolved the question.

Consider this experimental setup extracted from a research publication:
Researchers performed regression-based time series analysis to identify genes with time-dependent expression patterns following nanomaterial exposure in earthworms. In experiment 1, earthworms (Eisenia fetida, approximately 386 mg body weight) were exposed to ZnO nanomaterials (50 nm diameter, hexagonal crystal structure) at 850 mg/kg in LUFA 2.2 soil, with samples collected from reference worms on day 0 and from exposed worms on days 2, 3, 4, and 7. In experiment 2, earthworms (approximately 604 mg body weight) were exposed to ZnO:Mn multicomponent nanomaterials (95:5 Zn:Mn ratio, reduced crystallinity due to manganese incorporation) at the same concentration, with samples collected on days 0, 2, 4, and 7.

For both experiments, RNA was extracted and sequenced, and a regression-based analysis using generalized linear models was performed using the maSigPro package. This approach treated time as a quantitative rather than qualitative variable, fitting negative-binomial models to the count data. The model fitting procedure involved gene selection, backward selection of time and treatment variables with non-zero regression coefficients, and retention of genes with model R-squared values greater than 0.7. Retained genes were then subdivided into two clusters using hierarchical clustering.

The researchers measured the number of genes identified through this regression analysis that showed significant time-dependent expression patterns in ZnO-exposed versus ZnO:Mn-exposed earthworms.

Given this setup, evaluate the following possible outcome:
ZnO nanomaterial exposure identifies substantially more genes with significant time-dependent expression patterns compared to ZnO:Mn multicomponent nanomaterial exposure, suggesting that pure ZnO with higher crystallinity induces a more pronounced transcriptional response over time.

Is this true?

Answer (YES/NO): NO